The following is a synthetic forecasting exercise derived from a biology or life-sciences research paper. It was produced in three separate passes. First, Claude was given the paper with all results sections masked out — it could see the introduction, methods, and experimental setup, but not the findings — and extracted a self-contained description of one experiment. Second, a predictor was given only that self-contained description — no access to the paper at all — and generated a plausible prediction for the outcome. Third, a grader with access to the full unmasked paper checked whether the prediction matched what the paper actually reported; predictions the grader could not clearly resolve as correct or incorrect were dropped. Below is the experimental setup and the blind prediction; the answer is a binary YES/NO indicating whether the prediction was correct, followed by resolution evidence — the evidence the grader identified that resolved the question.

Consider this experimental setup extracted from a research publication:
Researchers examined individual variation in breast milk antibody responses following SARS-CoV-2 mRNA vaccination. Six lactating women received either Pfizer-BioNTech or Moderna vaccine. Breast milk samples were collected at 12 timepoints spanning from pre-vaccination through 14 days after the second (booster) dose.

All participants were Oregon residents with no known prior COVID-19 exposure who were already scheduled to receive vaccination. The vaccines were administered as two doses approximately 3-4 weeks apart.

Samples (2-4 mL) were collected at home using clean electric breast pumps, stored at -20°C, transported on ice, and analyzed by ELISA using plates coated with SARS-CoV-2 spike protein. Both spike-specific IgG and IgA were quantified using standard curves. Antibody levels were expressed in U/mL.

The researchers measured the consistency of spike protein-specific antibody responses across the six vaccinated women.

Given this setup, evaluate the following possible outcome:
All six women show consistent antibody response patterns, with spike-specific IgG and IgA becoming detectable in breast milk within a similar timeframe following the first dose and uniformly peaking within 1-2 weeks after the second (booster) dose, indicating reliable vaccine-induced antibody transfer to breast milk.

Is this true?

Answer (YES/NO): NO